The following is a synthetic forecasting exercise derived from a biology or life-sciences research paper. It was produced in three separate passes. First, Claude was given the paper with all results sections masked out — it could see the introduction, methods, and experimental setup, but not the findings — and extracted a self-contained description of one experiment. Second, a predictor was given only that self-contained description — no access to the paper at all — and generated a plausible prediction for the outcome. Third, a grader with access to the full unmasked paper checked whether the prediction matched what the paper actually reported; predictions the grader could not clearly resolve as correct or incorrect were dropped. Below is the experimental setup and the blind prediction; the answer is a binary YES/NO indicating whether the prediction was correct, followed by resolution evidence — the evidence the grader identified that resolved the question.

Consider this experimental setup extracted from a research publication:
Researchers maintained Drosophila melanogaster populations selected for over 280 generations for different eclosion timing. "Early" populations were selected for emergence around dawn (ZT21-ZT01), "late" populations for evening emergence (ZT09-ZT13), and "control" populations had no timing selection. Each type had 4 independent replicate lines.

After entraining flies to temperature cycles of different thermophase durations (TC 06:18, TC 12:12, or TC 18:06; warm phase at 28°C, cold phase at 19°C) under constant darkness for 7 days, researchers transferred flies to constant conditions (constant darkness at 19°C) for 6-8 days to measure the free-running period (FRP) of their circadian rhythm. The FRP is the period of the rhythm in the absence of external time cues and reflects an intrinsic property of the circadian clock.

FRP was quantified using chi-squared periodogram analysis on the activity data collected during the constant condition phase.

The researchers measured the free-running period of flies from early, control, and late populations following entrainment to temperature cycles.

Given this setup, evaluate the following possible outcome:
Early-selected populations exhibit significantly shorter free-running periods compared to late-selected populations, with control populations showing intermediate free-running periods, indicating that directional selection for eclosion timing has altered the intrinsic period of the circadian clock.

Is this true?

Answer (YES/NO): NO